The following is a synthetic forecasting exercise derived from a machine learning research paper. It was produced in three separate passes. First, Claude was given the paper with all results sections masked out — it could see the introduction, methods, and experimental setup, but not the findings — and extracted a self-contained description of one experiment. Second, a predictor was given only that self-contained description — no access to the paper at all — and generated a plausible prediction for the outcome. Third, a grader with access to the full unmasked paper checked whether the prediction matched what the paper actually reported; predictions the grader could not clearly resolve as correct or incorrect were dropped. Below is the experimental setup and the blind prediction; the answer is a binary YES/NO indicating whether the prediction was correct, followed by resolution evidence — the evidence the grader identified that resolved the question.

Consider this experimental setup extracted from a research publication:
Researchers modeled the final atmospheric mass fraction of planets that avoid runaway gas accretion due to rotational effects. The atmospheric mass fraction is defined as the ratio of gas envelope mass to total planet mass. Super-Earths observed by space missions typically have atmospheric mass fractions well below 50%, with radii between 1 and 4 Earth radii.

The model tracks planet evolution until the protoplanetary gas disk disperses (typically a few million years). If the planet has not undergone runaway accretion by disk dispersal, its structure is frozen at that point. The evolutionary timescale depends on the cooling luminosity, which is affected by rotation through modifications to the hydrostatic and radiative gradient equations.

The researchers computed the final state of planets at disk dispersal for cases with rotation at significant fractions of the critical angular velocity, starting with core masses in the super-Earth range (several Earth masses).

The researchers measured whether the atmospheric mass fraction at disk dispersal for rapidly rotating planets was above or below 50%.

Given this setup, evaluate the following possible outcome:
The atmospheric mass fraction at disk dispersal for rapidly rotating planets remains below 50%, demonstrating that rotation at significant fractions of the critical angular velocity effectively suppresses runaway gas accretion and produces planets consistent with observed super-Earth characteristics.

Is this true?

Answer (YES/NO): NO